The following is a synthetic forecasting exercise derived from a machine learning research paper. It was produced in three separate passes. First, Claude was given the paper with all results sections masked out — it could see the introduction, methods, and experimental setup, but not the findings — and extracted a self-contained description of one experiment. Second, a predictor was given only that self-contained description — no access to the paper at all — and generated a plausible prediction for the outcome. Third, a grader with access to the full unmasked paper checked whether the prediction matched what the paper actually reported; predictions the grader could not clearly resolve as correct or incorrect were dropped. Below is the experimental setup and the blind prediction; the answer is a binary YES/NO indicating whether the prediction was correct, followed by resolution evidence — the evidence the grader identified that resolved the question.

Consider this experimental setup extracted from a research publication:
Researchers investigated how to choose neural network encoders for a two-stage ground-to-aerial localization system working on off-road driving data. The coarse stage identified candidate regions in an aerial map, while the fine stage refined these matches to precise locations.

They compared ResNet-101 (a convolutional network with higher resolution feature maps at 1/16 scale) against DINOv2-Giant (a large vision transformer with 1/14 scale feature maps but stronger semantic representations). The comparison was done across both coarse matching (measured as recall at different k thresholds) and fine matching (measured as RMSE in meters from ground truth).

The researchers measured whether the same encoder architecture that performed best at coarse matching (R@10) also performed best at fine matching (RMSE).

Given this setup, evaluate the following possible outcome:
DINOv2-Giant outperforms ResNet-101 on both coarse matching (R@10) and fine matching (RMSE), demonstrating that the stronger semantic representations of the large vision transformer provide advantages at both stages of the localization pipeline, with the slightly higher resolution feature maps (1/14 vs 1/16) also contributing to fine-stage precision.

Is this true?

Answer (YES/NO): NO